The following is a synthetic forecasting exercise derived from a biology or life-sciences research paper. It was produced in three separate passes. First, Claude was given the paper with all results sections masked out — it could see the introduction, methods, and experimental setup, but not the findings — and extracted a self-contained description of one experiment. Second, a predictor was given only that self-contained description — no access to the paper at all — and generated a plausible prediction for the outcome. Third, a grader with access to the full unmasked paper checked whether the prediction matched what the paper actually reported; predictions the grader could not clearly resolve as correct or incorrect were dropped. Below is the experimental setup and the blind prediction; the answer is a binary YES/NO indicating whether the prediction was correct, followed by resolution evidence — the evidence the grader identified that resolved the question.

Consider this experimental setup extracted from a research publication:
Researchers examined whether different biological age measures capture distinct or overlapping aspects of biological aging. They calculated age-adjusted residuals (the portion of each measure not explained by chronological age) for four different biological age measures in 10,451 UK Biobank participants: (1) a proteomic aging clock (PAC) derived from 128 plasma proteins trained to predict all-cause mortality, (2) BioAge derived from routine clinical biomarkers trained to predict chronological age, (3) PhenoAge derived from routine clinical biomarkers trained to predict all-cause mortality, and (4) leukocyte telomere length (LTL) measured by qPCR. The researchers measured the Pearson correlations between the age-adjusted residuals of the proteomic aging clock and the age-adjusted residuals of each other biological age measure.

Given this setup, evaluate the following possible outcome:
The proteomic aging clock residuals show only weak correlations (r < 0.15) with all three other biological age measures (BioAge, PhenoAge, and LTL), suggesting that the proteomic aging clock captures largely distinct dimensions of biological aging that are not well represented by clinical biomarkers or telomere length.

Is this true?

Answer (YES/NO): NO